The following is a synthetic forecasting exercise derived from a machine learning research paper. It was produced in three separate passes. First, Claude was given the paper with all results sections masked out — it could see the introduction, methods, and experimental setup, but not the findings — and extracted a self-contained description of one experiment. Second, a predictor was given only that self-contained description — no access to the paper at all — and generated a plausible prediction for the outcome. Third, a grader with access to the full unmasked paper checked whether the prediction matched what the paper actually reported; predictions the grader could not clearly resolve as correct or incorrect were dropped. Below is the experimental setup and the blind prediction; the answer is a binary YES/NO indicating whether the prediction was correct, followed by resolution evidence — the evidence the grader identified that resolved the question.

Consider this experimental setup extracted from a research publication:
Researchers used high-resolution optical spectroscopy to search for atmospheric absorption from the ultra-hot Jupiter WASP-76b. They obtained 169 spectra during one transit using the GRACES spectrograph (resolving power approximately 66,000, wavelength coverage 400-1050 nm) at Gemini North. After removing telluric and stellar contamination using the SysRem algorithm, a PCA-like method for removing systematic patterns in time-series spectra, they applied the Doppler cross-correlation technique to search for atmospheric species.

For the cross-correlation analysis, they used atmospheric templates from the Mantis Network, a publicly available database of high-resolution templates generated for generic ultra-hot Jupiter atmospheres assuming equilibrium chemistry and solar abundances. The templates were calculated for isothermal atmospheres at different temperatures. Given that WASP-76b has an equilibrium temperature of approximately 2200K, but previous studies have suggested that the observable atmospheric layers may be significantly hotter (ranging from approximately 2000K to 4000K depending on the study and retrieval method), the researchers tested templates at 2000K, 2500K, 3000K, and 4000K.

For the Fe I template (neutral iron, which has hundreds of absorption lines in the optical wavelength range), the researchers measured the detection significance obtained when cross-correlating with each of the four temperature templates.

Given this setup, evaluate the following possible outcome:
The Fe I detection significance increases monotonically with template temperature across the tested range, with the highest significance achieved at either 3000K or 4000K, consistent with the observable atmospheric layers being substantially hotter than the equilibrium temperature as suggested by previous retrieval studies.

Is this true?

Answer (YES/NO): NO